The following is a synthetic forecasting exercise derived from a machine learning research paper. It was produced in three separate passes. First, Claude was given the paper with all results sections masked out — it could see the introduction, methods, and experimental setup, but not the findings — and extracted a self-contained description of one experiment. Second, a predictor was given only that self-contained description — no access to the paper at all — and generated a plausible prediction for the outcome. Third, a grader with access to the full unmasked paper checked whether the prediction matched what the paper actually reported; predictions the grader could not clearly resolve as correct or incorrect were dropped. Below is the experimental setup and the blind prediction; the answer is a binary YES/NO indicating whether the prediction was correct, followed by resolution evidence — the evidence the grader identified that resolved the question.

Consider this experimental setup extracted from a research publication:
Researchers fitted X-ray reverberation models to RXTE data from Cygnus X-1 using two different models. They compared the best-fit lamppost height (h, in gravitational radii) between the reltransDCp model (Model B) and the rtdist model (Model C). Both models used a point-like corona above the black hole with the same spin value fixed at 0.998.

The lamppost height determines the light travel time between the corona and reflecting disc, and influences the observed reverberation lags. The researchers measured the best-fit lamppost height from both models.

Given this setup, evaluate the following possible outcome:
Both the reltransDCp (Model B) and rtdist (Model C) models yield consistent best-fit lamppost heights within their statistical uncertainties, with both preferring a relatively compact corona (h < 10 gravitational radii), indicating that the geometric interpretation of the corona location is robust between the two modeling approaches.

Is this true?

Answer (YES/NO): NO